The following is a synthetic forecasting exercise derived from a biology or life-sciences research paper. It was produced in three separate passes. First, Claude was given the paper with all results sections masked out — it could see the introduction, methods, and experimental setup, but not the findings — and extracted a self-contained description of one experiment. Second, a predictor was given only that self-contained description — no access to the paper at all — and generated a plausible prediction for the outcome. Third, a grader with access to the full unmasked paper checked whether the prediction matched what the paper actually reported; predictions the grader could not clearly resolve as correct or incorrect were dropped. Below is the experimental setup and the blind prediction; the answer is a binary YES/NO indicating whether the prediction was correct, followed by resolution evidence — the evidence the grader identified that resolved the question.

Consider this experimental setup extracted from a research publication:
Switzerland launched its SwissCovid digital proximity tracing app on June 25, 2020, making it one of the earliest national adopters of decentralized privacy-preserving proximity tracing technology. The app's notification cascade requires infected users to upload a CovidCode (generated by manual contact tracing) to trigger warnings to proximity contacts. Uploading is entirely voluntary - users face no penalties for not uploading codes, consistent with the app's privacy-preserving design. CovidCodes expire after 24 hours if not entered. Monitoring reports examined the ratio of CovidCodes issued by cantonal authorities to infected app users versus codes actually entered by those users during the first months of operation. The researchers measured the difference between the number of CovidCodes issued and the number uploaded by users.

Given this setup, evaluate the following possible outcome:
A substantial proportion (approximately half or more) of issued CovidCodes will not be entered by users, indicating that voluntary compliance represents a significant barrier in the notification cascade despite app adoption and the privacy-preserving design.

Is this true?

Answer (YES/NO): NO